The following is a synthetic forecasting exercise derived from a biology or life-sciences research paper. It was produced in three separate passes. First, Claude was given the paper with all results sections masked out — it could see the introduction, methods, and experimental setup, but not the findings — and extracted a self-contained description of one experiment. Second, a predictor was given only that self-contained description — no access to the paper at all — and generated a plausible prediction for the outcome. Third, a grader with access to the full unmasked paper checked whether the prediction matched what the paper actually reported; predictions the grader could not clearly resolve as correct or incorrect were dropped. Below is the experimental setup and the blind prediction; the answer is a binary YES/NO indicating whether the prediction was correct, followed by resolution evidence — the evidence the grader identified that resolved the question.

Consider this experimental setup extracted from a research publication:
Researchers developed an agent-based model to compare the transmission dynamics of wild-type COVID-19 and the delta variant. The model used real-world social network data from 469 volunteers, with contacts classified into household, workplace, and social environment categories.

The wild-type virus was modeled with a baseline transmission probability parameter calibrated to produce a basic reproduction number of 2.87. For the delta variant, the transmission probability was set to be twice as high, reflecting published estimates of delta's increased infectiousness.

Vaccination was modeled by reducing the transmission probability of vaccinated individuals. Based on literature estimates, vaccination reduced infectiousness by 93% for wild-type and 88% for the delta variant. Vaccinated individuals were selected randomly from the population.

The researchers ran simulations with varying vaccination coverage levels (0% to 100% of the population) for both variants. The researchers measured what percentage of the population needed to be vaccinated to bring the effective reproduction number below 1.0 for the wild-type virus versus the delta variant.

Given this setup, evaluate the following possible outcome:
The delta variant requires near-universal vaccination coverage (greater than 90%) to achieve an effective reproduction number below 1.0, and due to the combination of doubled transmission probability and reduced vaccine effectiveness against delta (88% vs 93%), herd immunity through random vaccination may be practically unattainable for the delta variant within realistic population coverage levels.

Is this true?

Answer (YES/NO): YES